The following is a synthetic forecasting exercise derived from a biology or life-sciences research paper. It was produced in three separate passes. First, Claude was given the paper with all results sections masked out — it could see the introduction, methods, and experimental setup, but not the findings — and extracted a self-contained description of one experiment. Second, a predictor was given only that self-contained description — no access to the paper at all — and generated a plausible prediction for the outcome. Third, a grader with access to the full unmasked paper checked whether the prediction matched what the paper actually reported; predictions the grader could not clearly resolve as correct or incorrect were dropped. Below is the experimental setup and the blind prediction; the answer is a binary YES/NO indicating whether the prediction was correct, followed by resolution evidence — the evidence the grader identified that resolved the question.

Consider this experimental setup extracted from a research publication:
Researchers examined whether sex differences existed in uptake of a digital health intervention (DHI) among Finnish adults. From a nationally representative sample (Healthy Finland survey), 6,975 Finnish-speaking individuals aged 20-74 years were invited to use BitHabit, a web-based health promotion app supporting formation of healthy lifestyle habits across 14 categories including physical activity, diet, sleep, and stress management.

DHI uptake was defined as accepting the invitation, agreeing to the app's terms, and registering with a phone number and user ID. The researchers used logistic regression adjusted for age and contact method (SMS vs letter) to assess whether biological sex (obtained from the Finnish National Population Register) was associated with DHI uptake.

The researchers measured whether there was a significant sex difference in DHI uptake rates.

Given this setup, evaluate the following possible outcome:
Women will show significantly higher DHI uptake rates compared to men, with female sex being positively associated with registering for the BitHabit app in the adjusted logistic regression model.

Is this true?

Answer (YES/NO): YES